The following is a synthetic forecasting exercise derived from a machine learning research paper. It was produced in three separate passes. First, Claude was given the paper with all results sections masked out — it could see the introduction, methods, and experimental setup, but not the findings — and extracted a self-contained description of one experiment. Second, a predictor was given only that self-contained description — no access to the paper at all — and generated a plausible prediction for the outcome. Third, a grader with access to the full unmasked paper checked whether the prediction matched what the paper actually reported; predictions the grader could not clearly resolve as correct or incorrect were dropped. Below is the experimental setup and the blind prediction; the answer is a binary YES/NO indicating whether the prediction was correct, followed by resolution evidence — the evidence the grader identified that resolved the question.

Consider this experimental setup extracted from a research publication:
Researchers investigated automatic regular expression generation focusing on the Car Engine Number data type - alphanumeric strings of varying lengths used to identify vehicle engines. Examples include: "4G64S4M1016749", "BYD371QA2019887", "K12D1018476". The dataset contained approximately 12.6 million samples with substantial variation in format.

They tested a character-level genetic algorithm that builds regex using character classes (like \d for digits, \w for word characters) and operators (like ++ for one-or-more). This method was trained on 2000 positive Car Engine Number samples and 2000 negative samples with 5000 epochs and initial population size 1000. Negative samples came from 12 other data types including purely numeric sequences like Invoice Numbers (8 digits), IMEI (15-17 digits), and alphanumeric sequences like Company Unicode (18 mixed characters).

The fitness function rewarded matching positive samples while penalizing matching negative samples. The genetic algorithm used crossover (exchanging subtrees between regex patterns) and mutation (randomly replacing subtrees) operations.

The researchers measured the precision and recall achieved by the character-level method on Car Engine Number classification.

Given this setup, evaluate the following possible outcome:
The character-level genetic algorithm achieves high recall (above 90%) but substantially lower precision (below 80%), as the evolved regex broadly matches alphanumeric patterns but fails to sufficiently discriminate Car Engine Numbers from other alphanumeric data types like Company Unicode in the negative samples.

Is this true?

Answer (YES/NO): YES